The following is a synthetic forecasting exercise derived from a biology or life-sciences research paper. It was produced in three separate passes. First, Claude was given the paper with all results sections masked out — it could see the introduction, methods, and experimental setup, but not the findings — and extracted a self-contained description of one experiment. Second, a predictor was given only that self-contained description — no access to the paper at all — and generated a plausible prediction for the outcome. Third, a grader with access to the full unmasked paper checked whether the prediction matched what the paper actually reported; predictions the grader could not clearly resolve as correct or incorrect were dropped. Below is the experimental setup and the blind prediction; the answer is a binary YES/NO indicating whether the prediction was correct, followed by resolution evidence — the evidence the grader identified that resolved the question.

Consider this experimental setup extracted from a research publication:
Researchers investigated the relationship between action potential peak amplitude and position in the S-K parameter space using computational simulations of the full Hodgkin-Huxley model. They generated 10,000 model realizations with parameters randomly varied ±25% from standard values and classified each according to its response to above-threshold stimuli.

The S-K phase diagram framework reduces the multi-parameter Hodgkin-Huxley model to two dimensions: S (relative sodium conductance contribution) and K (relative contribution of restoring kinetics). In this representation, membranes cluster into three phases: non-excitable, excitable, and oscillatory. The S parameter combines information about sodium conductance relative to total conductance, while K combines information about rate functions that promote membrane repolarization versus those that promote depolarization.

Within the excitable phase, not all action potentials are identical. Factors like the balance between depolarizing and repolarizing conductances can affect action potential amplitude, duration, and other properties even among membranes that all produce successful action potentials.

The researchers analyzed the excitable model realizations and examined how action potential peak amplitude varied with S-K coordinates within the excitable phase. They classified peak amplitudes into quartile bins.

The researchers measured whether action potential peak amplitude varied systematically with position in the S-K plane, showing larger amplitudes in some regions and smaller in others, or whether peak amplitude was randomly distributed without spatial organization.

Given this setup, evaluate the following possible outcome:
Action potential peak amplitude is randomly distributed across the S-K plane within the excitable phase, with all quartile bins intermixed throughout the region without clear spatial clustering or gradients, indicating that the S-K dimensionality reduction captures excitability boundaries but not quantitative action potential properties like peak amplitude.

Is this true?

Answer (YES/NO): NO